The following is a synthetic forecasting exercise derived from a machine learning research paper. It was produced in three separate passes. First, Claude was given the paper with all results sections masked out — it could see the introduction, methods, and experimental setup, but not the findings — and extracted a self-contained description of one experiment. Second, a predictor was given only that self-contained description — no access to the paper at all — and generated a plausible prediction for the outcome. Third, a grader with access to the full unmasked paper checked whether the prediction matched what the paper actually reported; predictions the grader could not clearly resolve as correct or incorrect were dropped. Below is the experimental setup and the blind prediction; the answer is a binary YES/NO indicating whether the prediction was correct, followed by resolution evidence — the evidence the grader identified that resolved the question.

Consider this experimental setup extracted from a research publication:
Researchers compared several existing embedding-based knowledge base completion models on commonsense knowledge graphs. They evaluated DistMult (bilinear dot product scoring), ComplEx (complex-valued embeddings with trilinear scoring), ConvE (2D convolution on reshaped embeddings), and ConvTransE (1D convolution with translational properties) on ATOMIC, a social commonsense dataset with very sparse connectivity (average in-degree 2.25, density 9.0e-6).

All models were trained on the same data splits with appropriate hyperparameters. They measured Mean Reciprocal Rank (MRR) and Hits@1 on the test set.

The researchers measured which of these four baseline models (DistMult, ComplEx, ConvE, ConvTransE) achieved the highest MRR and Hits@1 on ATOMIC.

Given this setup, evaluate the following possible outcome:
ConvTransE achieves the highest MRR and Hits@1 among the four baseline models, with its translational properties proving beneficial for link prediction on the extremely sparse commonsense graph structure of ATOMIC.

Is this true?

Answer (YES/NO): NO